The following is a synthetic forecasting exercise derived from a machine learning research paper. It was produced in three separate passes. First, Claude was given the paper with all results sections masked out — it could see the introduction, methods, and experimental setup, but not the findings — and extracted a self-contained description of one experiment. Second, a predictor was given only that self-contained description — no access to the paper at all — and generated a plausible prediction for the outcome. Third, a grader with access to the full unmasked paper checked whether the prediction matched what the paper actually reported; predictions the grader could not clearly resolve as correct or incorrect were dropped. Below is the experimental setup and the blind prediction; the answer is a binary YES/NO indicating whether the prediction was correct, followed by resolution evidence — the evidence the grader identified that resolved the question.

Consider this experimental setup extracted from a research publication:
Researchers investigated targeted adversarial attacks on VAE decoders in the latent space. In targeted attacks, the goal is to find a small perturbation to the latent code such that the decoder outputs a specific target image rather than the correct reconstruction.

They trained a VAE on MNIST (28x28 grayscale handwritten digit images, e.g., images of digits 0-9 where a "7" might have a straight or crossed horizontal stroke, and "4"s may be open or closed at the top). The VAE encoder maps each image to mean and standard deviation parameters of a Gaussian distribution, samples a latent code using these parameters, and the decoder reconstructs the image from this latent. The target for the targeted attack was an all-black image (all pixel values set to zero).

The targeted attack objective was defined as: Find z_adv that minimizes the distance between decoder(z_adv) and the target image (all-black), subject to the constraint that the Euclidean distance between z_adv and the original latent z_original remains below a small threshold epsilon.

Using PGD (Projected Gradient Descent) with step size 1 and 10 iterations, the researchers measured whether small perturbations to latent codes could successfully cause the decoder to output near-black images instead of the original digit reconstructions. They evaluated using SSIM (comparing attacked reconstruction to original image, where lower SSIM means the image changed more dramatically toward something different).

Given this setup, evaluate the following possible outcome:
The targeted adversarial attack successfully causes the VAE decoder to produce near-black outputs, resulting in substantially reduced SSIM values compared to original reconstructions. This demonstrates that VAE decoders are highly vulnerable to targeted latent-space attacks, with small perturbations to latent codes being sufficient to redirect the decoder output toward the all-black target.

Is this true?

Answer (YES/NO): YES